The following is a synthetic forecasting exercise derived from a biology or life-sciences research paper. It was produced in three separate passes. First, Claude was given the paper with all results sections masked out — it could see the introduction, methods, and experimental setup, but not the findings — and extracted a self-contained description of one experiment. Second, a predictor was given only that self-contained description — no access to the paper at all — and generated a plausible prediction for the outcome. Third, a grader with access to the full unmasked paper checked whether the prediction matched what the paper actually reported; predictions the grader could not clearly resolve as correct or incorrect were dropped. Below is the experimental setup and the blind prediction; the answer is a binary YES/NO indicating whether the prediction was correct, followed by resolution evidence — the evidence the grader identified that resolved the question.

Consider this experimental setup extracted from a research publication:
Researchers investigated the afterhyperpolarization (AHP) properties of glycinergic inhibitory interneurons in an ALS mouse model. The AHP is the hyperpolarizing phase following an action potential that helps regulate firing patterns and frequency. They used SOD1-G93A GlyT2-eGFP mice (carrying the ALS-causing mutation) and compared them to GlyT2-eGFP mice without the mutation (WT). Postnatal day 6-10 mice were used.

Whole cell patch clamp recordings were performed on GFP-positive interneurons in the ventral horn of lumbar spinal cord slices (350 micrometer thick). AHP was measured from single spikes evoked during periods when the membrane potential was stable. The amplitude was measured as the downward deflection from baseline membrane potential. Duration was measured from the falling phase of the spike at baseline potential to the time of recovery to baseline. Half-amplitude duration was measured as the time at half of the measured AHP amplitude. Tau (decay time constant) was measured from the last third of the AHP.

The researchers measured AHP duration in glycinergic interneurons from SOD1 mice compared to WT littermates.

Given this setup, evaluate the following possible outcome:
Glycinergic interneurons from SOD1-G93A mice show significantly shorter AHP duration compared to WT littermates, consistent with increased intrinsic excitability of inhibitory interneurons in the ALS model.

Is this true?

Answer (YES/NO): NO